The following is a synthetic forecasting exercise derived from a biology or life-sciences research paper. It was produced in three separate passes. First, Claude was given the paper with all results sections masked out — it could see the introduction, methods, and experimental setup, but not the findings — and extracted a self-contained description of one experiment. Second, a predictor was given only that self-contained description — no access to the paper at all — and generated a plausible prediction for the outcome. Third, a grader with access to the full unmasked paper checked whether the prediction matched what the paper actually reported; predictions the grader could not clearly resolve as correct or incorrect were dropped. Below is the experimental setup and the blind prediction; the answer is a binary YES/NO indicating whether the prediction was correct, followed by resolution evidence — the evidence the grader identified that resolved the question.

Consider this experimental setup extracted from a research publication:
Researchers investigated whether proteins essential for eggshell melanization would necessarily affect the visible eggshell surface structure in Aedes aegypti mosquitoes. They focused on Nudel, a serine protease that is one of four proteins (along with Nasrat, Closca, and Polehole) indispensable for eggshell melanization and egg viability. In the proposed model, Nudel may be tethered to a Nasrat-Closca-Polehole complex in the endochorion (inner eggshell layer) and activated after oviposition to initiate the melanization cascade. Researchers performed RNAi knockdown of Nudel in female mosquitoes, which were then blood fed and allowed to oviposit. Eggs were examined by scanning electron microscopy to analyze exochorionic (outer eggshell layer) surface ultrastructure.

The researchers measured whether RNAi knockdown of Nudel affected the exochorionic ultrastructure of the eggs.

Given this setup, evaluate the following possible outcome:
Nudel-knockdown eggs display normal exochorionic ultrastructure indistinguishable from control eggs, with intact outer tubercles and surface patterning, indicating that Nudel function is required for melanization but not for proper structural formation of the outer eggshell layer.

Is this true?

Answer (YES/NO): YES